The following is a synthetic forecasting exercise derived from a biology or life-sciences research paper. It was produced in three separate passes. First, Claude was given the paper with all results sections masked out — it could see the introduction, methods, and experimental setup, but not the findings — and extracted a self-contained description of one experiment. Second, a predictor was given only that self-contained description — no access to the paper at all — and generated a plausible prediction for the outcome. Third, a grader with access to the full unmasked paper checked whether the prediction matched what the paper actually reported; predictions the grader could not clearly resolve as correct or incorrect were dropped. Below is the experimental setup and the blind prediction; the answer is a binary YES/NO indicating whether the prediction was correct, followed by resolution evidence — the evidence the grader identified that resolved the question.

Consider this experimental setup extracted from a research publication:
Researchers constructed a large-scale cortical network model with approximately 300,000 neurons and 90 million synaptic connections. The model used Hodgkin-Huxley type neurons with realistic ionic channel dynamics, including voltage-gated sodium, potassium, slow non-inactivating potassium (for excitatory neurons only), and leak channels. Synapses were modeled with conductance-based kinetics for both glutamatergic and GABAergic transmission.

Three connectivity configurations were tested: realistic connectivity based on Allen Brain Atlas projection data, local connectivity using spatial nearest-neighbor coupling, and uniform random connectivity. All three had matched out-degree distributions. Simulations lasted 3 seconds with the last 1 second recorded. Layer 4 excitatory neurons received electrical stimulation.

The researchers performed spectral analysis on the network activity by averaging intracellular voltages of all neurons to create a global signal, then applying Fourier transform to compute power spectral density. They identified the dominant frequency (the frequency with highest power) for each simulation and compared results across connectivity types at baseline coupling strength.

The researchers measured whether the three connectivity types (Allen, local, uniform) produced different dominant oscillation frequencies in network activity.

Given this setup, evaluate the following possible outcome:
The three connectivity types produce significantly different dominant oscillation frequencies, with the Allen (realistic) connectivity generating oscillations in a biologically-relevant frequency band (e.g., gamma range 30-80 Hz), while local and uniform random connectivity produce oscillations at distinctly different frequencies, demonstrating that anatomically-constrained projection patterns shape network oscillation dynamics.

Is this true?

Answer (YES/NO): NO